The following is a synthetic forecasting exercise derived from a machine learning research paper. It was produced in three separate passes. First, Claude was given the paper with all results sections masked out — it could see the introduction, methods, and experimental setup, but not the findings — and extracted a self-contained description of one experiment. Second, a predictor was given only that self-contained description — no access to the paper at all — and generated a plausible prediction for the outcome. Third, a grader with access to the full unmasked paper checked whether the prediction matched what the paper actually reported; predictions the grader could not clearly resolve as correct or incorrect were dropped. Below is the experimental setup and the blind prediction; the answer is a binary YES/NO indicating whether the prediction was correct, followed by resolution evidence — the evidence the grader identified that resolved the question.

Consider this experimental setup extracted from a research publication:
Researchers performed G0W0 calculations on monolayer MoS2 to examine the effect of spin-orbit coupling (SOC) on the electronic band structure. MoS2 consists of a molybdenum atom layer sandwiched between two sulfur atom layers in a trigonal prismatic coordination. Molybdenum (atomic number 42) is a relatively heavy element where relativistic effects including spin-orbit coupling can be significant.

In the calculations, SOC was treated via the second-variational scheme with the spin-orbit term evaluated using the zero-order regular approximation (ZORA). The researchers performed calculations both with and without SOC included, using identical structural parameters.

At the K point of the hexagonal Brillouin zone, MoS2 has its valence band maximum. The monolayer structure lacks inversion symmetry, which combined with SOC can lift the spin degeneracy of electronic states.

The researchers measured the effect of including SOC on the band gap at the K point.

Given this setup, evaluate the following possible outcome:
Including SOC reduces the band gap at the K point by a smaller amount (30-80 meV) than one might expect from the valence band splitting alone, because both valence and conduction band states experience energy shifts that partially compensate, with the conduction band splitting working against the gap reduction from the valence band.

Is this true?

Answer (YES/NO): NO